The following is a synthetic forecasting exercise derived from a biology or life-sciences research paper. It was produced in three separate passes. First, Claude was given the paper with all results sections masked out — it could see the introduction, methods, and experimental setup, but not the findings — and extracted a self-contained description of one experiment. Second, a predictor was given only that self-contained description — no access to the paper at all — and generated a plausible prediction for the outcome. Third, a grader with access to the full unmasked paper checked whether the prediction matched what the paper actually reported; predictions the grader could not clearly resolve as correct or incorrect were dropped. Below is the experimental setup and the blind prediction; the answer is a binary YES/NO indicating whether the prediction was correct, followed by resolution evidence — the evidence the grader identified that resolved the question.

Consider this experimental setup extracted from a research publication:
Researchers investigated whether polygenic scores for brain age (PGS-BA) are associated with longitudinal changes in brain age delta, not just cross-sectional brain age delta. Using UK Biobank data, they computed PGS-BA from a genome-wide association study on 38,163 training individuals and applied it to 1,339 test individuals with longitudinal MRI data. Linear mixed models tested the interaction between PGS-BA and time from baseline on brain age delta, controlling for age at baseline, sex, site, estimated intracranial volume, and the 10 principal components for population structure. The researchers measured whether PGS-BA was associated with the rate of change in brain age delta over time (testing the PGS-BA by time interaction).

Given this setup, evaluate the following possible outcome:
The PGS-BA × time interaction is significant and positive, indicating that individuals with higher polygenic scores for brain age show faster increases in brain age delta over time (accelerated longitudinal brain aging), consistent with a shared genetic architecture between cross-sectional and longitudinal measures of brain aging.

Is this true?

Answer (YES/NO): NO